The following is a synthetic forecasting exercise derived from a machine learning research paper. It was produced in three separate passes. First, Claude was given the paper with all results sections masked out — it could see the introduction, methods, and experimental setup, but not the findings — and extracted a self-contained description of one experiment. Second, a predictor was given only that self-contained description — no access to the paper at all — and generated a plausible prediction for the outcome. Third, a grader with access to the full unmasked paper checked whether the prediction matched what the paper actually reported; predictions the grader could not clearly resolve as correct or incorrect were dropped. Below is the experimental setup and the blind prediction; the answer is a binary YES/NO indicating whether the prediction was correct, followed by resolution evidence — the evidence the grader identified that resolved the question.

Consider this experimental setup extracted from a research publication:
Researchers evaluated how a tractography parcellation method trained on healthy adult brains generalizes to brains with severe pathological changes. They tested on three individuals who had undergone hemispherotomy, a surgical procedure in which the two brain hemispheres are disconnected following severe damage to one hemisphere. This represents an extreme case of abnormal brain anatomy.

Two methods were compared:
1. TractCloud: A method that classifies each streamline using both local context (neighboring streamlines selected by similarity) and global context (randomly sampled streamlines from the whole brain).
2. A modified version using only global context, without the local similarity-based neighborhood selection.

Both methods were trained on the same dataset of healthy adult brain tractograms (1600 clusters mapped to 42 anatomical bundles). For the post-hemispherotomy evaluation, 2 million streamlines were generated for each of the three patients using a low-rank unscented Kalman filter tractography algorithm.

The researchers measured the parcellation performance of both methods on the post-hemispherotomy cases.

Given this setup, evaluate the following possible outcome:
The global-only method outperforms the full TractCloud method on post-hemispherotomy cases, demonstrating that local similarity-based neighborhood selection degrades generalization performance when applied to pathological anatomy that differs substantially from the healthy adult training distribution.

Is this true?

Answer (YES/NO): YES